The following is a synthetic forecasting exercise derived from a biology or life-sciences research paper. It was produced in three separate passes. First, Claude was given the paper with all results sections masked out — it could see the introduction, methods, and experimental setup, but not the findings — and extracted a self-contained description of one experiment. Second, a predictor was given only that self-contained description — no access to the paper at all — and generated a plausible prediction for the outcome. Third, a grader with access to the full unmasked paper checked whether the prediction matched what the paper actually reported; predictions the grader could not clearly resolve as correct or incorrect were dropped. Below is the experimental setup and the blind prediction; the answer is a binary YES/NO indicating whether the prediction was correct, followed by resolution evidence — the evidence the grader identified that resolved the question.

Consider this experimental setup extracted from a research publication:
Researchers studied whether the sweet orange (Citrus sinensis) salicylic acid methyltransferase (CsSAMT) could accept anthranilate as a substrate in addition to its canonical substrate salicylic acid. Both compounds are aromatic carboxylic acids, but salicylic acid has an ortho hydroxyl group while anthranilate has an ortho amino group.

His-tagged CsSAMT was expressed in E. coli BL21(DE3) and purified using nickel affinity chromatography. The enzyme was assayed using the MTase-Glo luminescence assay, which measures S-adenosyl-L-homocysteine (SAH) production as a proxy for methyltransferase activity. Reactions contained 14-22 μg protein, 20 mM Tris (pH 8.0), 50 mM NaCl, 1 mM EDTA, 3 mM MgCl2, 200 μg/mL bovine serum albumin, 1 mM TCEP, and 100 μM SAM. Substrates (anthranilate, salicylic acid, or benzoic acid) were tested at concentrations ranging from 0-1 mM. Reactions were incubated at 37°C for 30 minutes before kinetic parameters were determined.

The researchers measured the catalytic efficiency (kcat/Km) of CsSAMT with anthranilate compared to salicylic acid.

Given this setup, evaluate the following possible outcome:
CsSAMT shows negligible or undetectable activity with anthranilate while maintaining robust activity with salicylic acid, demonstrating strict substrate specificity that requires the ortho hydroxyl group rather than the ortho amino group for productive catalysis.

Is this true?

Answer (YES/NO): NO